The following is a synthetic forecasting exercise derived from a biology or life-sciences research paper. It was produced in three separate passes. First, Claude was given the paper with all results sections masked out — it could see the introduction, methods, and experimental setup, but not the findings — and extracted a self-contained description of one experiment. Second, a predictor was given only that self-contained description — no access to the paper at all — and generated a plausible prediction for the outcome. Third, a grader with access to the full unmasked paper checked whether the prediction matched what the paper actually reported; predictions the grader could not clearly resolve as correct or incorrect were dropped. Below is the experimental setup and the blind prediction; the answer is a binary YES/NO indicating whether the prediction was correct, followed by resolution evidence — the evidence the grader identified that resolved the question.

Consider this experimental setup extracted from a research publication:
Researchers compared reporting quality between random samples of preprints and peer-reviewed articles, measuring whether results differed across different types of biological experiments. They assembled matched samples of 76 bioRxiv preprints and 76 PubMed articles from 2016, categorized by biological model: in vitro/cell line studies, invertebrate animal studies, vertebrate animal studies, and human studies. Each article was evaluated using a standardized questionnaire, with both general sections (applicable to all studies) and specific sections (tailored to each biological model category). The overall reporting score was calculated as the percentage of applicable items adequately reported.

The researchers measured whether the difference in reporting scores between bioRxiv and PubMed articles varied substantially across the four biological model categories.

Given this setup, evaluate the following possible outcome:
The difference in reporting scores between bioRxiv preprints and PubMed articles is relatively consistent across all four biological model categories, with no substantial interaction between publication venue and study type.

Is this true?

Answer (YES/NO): YES